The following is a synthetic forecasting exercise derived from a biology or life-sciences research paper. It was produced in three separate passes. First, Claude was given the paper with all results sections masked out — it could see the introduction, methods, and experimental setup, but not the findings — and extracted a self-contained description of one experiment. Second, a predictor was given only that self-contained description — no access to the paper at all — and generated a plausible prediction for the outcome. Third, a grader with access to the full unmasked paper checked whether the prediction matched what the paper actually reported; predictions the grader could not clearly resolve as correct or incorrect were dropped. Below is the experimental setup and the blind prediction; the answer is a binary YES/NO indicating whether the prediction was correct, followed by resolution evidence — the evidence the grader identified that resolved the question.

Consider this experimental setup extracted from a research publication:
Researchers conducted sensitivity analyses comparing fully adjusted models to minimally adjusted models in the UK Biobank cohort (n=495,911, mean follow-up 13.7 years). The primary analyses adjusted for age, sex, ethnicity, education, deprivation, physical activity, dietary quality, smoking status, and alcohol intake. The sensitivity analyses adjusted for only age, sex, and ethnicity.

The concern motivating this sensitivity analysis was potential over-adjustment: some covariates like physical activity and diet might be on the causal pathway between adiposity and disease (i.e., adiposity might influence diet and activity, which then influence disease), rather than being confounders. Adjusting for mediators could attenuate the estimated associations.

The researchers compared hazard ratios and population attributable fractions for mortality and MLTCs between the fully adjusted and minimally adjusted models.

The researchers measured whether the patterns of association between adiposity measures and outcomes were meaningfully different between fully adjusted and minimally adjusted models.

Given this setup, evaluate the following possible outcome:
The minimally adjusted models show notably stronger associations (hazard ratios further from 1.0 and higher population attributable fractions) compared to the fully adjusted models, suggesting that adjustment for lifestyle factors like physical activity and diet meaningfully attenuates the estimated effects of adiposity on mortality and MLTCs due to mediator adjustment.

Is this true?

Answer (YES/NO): NO